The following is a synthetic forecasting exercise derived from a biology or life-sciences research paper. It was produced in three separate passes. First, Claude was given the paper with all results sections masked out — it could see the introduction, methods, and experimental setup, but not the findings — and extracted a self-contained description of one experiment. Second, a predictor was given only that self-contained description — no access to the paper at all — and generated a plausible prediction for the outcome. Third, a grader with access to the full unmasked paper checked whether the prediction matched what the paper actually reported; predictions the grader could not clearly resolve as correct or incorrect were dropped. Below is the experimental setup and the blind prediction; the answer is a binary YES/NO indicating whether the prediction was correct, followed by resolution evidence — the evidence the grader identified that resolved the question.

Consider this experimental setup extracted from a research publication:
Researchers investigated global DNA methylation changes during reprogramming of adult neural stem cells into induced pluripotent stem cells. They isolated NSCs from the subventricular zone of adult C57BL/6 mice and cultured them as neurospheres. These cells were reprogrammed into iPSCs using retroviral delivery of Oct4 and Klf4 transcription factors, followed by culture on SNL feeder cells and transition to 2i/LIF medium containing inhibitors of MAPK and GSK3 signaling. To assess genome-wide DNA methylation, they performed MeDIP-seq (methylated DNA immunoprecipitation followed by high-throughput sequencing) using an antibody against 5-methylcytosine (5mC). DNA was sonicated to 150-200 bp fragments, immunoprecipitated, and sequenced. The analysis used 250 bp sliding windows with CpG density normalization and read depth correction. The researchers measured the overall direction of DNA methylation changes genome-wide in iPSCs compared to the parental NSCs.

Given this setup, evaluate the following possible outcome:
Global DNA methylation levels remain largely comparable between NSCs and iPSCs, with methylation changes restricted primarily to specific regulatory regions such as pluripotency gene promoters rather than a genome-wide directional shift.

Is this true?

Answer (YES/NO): NO